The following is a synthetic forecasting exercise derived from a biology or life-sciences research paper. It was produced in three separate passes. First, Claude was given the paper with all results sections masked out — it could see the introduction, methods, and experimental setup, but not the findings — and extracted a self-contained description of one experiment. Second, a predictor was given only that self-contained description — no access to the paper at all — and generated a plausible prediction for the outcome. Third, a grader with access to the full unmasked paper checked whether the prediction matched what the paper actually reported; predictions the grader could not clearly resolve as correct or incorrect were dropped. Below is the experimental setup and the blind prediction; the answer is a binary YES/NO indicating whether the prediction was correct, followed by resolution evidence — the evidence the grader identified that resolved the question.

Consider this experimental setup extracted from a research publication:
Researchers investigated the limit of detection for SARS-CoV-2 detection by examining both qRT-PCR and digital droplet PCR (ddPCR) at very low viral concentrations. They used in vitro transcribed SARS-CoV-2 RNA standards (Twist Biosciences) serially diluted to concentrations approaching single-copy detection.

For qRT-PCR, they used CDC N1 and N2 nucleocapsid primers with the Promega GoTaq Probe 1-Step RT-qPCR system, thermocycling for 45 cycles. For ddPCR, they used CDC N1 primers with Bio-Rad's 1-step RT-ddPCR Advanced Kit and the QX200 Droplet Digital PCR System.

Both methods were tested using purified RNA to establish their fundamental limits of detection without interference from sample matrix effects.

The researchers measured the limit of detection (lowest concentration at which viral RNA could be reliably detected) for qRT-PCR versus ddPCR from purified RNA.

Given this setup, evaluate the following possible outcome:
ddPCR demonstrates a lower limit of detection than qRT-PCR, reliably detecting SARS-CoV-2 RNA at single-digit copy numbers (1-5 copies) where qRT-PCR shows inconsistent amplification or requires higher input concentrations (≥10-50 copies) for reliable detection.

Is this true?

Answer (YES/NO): NO